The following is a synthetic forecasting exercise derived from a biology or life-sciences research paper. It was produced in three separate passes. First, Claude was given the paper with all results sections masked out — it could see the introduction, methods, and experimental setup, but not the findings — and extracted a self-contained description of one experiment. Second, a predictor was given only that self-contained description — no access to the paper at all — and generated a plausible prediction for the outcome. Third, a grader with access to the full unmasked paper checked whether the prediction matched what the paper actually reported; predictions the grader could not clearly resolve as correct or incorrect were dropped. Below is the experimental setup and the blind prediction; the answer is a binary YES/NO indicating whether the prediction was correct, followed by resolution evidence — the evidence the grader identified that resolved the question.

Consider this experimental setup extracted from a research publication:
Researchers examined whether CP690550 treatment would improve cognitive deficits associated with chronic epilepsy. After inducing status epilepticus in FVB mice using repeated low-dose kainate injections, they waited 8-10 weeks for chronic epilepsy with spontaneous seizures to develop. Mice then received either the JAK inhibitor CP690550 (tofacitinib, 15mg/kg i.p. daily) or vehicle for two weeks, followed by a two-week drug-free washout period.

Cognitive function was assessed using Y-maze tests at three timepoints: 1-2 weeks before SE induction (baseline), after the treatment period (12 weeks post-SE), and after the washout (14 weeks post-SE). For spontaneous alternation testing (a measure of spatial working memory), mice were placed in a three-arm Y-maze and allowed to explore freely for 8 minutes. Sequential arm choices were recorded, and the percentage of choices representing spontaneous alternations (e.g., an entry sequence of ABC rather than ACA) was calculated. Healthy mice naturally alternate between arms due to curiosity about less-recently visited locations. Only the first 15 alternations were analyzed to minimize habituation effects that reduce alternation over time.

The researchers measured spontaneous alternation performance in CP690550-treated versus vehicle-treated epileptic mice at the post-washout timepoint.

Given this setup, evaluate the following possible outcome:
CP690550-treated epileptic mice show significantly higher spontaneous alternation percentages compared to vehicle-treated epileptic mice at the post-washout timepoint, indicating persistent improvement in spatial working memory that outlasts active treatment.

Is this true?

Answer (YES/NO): YES